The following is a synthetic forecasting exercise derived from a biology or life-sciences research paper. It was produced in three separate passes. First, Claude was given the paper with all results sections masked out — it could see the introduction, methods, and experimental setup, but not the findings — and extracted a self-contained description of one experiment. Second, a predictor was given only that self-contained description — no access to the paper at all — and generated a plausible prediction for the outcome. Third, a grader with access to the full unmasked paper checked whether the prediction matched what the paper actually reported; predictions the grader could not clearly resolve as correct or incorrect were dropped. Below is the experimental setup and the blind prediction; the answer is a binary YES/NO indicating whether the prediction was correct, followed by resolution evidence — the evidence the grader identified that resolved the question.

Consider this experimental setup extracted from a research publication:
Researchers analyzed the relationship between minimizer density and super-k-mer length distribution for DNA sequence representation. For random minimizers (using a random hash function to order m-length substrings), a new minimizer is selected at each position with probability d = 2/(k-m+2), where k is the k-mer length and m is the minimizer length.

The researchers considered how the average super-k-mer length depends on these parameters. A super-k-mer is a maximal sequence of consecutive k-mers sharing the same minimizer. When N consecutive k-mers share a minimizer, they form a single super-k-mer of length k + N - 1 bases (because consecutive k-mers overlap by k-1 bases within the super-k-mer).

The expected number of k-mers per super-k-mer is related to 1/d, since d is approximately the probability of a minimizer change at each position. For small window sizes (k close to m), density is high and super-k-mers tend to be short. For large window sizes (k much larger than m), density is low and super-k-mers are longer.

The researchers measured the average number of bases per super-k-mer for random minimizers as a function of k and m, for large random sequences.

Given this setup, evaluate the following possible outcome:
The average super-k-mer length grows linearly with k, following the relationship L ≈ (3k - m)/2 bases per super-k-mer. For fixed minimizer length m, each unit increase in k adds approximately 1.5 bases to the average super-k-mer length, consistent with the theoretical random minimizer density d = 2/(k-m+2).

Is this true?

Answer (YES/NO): YES